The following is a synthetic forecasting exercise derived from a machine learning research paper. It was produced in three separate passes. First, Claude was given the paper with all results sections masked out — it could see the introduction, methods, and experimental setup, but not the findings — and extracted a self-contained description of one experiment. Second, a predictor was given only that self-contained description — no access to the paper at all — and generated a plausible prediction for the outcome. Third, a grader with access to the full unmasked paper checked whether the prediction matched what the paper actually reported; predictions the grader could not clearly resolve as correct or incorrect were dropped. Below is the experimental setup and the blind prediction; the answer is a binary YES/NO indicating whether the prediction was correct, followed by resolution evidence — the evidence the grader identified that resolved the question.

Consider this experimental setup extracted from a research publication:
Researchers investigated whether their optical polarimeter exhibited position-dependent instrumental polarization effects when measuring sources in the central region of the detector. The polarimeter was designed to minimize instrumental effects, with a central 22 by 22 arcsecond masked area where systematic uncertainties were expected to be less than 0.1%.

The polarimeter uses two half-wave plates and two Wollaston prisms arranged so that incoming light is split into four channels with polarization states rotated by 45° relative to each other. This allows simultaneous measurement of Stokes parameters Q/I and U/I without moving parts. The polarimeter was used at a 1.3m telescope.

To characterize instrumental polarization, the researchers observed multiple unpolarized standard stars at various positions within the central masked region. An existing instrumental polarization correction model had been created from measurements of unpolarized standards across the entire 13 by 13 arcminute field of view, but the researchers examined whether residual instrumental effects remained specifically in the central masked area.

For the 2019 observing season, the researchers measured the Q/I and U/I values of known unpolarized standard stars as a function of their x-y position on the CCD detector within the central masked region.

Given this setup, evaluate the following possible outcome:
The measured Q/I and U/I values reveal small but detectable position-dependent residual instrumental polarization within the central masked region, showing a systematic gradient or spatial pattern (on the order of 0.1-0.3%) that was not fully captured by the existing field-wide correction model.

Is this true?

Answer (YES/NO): NO